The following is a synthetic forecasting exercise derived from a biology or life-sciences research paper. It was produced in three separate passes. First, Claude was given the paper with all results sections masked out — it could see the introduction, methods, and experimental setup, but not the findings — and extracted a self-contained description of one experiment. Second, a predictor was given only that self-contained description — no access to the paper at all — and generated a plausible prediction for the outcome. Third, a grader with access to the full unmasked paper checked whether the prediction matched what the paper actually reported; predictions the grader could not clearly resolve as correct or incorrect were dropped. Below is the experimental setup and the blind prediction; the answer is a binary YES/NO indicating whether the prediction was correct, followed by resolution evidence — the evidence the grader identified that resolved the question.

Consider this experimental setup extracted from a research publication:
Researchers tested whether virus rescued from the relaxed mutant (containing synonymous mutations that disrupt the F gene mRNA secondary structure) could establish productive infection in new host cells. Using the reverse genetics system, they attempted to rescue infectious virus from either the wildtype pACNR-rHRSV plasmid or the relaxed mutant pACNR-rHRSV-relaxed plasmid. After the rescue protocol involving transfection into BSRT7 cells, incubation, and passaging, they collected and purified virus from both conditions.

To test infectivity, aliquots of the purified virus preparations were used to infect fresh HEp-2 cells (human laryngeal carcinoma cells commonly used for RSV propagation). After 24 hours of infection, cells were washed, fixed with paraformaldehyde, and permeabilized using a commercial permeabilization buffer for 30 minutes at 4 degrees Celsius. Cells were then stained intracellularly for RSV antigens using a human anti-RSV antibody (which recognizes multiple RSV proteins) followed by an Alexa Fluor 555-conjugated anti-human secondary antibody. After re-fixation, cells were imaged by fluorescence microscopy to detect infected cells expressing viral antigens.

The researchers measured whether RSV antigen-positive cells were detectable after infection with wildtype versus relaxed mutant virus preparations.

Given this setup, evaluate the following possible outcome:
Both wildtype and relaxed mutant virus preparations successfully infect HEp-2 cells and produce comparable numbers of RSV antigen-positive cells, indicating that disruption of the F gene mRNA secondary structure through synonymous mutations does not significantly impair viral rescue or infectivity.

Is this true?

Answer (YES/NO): NO